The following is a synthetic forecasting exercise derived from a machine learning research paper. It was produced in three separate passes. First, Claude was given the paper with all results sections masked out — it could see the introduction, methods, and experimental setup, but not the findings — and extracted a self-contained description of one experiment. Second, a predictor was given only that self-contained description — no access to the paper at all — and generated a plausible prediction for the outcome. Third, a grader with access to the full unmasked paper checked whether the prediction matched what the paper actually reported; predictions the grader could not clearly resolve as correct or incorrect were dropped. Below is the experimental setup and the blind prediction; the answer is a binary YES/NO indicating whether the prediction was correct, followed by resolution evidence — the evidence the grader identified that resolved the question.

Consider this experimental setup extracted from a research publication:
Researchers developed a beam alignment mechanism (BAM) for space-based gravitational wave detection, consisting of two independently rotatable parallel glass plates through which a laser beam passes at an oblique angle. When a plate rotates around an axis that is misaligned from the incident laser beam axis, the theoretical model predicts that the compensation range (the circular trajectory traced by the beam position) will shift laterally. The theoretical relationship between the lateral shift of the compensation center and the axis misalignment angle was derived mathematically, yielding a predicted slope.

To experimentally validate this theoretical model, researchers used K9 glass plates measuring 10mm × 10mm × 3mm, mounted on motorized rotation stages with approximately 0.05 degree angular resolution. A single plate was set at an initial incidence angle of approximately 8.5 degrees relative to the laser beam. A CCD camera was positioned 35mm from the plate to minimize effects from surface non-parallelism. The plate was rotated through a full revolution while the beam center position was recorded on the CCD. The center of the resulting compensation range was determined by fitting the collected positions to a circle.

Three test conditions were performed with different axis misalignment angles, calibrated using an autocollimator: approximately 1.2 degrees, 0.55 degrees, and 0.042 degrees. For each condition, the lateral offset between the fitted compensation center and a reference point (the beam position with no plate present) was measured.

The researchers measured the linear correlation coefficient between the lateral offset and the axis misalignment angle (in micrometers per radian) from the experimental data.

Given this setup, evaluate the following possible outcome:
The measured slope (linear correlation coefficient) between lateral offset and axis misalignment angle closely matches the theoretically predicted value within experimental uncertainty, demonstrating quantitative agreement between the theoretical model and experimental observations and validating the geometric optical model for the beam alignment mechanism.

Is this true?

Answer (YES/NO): YES